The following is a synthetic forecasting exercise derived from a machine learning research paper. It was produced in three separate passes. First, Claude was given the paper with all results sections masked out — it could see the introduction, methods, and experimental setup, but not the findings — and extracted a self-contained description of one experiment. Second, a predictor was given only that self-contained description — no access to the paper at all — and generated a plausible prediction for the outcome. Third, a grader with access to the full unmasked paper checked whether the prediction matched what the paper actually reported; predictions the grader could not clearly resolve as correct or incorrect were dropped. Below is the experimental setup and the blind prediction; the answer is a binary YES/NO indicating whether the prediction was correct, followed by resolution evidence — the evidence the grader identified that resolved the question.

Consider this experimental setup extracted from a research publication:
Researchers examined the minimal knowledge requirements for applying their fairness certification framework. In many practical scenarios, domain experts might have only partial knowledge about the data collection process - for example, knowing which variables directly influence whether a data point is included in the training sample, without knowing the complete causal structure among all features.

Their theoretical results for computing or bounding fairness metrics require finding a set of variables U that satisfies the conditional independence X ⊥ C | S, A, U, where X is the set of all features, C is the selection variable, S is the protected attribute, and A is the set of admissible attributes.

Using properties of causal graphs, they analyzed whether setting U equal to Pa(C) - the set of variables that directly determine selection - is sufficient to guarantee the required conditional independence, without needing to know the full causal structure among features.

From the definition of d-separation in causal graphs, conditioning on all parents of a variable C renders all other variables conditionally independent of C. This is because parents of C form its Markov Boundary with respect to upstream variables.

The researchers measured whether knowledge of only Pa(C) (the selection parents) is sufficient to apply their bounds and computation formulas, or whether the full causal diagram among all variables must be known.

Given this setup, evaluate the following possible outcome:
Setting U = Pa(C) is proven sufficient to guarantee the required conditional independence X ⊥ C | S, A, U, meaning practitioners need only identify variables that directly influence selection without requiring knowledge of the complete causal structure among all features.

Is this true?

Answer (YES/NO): YES